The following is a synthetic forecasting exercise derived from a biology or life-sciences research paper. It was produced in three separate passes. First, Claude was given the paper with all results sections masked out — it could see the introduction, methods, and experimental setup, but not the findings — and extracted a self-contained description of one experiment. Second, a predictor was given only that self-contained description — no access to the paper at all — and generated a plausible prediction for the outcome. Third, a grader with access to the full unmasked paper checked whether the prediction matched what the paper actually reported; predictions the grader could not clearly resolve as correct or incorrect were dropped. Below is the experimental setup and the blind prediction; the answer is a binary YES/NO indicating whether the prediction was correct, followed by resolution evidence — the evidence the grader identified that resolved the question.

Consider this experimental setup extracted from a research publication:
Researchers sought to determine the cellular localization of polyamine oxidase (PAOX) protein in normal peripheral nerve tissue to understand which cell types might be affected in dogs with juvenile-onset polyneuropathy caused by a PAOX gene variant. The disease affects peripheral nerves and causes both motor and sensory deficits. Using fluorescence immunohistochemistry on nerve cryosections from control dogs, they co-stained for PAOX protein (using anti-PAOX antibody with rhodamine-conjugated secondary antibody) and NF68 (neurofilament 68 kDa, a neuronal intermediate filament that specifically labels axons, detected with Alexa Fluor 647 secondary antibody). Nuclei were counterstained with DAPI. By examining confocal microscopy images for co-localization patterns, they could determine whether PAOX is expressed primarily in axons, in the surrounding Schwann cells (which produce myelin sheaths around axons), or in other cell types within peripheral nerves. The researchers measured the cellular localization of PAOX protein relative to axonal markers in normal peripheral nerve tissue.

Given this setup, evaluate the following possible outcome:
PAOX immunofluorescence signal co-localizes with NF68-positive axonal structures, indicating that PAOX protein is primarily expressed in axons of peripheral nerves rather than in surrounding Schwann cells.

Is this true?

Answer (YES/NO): NO